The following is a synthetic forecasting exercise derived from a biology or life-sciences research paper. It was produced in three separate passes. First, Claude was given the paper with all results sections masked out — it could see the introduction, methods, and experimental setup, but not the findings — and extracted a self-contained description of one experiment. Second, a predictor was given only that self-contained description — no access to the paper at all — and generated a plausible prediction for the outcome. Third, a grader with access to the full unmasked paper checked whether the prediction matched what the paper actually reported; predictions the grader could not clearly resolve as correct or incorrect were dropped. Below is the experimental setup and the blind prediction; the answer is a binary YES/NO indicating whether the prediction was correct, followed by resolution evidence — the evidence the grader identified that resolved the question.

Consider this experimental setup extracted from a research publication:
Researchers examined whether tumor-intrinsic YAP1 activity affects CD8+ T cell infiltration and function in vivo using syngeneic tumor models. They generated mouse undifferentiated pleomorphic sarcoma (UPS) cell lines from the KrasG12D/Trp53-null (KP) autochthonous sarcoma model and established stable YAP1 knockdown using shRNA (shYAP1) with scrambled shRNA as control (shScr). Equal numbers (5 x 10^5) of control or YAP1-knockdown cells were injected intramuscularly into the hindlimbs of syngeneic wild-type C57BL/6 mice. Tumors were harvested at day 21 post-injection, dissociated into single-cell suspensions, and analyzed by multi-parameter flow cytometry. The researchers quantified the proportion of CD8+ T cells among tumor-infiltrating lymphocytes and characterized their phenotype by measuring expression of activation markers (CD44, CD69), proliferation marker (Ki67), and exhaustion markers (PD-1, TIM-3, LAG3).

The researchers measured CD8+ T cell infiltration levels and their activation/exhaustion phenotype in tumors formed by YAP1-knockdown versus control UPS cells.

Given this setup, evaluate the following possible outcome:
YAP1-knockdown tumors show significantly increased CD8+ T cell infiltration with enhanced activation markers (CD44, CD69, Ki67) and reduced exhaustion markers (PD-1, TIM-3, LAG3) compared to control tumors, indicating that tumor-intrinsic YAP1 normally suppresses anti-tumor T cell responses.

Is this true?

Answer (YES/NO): NO